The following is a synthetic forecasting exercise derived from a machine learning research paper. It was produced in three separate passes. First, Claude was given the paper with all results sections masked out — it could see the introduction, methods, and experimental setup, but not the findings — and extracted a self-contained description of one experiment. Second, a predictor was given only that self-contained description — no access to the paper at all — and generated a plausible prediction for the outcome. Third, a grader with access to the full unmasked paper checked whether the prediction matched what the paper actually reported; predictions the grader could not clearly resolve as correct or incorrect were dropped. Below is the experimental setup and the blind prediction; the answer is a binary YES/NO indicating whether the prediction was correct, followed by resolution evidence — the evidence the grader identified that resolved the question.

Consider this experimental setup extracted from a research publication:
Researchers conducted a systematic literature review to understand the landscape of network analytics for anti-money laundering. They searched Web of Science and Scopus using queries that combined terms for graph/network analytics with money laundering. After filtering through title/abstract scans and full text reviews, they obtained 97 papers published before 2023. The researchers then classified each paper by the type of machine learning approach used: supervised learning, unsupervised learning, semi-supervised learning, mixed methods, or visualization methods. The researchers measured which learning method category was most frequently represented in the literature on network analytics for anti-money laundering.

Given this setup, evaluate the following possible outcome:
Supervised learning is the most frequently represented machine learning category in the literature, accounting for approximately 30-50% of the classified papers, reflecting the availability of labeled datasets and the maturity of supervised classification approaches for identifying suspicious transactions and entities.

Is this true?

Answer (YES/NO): NO